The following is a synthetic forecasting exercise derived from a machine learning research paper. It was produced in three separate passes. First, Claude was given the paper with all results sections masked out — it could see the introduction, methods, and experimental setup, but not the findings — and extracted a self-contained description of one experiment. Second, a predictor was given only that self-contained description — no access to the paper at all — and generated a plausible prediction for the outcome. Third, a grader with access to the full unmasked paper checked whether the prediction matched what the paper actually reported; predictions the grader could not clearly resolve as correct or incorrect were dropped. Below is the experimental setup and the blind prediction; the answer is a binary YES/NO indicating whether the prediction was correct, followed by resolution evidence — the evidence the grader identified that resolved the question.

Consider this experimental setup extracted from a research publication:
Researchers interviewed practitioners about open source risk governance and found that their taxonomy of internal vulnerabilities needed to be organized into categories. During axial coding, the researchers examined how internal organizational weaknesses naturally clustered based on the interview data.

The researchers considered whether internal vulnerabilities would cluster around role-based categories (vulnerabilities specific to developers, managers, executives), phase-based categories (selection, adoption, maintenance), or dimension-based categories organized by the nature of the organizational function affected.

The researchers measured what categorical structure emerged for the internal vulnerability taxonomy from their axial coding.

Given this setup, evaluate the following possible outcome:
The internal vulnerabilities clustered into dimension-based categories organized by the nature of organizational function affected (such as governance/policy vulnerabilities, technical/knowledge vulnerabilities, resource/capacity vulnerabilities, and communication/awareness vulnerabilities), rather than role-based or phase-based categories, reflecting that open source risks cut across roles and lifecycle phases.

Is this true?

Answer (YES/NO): YES